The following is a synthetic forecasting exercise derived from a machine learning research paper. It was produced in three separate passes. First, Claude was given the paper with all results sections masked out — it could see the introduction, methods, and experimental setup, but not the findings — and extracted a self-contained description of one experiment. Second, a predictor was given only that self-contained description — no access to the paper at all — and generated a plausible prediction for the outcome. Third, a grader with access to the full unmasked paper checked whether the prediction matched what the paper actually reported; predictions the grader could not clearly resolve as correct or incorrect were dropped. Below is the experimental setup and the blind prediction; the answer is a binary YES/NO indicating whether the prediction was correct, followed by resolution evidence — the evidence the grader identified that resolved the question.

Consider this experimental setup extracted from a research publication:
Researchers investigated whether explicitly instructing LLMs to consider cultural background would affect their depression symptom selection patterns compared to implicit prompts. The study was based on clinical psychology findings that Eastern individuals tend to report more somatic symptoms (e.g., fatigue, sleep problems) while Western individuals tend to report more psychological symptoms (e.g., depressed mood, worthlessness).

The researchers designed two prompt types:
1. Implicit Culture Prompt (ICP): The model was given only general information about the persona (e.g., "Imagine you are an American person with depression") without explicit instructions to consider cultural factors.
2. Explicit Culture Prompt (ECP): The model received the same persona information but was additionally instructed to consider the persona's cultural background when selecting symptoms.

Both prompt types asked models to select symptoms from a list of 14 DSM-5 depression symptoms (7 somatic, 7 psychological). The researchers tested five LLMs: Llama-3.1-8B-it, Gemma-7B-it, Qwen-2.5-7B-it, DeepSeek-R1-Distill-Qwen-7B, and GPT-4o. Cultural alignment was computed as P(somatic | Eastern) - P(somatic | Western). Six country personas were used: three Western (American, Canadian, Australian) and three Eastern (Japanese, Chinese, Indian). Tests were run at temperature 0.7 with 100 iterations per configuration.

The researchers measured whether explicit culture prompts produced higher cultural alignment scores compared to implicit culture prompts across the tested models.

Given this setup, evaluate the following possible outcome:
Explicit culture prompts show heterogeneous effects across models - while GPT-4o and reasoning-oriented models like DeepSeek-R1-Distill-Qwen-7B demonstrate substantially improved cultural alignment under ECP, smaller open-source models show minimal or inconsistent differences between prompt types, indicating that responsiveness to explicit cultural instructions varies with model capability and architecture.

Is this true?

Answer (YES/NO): NO